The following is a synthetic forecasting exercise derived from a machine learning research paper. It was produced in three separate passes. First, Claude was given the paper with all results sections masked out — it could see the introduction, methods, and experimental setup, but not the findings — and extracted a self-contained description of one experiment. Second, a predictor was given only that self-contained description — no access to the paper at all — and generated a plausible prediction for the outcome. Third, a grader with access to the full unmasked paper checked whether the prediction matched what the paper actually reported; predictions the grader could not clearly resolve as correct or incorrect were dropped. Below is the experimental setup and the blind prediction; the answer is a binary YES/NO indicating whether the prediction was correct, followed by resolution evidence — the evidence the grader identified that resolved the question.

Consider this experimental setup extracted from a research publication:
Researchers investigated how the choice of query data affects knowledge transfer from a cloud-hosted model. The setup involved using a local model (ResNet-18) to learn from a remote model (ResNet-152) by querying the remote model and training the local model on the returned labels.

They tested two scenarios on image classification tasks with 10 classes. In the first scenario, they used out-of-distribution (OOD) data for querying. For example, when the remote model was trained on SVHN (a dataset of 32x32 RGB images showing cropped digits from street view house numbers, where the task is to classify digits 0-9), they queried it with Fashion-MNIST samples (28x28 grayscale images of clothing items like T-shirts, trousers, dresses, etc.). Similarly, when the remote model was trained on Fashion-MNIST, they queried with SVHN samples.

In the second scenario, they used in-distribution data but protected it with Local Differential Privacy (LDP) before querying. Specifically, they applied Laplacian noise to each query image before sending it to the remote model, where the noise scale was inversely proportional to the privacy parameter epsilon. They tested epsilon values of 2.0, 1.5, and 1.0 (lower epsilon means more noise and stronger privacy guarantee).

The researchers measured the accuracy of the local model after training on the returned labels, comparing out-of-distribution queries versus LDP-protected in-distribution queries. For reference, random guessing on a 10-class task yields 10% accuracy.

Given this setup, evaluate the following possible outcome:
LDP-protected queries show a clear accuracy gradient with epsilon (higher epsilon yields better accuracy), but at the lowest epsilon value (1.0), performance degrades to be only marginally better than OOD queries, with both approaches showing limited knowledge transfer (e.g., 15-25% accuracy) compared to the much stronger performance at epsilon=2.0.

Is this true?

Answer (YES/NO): NO